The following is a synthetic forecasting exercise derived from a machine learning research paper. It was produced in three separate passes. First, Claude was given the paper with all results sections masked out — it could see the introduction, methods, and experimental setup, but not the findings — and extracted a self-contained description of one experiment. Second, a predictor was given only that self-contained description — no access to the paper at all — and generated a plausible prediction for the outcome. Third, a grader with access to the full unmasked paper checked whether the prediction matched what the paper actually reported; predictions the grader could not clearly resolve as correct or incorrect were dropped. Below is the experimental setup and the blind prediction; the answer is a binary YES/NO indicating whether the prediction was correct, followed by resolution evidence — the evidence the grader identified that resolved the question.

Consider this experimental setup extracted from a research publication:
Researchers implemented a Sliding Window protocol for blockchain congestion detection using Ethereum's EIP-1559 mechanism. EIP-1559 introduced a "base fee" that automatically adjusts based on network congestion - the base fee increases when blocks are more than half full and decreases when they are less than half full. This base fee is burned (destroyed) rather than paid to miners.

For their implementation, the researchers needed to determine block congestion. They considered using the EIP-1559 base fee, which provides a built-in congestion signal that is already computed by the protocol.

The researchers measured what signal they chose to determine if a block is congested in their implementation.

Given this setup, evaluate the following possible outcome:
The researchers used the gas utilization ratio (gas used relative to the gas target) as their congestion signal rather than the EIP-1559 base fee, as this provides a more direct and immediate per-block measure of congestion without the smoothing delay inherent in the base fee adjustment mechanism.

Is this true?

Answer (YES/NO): NO